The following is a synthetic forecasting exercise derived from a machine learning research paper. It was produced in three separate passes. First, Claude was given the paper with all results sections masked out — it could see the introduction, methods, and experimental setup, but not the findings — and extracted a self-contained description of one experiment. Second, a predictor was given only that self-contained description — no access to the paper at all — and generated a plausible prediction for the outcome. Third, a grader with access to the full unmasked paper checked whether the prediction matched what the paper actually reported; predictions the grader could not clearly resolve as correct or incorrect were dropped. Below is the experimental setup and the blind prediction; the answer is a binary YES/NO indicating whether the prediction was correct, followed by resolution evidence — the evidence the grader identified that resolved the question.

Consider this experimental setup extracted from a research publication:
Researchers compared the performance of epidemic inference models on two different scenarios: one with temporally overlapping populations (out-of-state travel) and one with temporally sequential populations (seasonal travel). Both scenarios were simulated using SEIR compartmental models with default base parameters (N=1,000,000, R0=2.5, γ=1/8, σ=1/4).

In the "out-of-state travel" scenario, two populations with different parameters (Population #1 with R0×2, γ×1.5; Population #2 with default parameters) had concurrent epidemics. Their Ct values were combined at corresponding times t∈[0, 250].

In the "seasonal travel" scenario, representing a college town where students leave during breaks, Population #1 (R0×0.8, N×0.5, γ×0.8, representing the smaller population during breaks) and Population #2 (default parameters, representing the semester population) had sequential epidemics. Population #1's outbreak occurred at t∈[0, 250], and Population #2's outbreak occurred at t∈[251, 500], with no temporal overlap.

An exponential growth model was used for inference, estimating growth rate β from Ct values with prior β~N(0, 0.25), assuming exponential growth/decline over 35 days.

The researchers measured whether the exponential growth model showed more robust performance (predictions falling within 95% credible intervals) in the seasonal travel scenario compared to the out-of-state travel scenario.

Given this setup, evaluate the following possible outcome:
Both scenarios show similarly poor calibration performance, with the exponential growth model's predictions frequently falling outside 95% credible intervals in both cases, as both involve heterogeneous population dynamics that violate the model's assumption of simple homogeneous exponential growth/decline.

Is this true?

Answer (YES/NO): NO